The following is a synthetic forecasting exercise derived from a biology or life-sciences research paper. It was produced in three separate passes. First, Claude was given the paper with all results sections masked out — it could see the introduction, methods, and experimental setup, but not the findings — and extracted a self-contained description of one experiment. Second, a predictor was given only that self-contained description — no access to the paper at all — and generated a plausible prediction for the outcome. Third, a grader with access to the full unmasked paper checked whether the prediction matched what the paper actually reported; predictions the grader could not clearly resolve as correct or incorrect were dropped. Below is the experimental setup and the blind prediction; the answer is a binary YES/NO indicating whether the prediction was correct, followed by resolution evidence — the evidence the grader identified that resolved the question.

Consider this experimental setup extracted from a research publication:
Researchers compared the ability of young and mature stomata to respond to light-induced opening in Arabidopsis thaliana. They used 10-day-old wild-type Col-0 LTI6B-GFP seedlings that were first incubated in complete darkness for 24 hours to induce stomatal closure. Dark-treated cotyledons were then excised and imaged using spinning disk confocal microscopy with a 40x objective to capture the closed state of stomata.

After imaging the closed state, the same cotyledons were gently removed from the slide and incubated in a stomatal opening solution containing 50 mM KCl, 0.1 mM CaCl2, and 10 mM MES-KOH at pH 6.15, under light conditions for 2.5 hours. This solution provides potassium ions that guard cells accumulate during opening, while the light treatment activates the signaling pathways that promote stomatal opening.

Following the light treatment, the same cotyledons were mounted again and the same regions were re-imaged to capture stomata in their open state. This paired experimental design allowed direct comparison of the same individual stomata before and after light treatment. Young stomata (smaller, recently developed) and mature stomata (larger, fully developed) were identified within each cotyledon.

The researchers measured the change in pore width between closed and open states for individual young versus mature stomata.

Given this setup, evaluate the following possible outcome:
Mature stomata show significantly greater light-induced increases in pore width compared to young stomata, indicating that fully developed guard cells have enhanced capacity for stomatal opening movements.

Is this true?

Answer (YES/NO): YES